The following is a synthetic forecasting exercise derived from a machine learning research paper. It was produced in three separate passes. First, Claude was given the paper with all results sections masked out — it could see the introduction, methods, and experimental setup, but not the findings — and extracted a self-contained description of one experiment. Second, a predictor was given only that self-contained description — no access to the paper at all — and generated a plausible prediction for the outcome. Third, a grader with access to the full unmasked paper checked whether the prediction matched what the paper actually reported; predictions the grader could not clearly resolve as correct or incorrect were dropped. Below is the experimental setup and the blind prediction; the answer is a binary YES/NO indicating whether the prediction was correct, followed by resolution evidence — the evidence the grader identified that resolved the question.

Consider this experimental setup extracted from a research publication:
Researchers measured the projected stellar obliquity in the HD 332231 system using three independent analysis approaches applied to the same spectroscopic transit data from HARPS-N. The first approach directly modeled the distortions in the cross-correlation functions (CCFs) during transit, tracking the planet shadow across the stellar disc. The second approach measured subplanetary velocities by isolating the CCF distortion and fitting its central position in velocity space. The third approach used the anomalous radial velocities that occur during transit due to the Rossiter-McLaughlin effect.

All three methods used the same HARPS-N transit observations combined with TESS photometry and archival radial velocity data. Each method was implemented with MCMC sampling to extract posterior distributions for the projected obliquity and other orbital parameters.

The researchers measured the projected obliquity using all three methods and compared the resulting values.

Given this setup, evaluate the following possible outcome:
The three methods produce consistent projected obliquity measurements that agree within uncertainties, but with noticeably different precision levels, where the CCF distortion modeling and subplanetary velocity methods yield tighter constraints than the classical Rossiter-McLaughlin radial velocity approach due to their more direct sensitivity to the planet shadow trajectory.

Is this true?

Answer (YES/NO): NO